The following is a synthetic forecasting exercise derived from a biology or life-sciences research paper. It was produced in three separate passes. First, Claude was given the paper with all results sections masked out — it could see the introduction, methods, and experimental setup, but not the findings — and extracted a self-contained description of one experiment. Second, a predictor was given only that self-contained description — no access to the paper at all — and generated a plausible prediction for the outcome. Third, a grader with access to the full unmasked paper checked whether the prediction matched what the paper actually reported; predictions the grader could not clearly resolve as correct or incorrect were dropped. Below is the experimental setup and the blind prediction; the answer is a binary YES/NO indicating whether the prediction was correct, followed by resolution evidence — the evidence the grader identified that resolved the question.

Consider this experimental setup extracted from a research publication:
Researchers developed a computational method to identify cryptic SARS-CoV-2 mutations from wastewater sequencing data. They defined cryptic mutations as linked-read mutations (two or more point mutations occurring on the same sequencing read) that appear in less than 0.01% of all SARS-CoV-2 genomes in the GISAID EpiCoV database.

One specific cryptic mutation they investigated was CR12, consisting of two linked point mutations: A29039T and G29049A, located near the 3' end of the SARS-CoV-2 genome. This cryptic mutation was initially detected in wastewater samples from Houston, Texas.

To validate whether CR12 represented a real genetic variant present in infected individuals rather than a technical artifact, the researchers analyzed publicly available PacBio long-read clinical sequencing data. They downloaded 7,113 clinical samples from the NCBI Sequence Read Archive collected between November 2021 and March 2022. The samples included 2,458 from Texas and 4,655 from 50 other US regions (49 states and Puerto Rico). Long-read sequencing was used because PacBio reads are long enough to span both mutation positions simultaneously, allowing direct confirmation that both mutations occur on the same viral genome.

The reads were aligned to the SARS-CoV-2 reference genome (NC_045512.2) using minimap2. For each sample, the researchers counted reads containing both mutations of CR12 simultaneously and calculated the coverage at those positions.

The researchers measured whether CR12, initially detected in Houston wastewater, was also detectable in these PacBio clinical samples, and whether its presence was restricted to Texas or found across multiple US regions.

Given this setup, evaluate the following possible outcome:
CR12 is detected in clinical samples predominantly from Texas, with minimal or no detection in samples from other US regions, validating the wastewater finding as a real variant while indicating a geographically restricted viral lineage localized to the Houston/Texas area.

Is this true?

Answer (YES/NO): NO